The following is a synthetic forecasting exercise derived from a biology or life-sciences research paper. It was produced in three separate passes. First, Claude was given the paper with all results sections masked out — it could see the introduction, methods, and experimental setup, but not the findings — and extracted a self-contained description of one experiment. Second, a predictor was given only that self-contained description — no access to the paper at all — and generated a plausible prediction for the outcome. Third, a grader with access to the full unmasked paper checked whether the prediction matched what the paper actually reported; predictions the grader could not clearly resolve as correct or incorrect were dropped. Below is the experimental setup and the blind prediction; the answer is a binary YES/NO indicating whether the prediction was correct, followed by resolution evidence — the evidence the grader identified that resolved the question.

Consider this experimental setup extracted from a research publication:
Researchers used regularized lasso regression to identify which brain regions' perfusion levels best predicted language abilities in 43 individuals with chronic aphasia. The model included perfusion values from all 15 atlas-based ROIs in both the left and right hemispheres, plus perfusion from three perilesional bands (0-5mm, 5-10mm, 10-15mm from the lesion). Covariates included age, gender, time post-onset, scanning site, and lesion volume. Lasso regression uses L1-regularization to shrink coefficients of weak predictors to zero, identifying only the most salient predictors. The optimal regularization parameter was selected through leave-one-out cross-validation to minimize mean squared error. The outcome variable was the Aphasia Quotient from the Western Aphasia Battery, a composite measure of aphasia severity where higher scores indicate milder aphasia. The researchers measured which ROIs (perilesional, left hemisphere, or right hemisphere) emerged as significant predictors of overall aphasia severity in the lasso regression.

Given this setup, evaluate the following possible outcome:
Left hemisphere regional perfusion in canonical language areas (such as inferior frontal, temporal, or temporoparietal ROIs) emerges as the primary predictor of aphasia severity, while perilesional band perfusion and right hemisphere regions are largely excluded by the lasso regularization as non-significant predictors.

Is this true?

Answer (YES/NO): NO